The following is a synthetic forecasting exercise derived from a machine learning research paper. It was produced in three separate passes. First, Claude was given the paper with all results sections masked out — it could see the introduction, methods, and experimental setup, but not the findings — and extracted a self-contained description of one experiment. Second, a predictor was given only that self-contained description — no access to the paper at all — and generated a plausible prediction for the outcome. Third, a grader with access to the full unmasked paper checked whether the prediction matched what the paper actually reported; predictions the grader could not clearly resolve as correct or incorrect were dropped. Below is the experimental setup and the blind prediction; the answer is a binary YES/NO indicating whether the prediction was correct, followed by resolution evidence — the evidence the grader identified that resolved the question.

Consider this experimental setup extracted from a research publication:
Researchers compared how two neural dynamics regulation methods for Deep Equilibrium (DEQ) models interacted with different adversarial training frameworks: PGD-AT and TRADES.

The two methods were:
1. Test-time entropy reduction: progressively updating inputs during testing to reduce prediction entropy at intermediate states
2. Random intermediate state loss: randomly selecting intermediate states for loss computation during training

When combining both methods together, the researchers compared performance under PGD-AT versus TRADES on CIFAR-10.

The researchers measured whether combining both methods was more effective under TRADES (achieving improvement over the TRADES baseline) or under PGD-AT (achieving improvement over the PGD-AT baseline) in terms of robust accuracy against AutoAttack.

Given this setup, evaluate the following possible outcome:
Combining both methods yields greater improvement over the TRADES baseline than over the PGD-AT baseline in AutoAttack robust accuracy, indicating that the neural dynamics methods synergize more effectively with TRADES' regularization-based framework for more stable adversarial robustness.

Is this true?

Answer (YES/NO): YES